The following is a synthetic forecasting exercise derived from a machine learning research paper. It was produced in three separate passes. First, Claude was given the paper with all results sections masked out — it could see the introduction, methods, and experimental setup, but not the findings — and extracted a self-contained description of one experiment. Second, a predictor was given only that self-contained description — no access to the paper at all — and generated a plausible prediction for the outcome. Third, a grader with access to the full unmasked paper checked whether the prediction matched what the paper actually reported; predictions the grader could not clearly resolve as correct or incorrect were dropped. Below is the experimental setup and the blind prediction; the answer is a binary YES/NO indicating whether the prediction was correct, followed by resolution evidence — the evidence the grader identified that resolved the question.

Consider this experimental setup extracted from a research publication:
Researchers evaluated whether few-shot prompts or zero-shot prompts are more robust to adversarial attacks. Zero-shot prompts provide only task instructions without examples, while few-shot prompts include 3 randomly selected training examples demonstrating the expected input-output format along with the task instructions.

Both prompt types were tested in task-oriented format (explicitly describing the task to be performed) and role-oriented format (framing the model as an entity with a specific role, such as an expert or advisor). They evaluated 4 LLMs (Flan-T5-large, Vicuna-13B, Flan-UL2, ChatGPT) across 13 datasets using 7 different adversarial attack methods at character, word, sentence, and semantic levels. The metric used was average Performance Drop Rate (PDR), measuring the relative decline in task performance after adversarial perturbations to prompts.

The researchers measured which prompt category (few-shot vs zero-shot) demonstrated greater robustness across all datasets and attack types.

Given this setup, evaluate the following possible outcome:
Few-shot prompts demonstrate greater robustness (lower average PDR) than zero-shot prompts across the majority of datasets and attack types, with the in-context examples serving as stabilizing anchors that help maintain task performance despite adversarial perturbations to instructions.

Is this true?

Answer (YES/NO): YES